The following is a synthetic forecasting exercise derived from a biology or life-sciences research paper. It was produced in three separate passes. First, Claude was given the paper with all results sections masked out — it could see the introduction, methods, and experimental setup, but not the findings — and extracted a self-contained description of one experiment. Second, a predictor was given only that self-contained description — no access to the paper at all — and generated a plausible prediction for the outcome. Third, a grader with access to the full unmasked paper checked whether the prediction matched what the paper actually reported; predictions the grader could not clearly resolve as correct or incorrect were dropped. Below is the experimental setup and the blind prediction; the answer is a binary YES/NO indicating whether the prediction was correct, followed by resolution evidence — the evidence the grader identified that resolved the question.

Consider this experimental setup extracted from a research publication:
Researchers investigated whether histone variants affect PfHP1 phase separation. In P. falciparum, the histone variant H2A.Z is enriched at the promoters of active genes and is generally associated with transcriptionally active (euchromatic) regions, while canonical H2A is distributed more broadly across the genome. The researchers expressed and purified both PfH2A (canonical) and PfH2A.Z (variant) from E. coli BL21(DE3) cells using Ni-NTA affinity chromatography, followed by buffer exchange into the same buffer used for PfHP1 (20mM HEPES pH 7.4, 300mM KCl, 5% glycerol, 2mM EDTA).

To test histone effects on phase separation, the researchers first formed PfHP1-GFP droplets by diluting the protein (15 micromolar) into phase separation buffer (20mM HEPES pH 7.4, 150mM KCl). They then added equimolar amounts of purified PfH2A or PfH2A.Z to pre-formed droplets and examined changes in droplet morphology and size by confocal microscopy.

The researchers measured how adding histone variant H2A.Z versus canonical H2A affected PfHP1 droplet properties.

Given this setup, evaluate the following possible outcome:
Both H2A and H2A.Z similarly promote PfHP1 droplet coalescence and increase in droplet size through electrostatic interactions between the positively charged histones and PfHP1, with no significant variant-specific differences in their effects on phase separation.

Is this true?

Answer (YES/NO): NO